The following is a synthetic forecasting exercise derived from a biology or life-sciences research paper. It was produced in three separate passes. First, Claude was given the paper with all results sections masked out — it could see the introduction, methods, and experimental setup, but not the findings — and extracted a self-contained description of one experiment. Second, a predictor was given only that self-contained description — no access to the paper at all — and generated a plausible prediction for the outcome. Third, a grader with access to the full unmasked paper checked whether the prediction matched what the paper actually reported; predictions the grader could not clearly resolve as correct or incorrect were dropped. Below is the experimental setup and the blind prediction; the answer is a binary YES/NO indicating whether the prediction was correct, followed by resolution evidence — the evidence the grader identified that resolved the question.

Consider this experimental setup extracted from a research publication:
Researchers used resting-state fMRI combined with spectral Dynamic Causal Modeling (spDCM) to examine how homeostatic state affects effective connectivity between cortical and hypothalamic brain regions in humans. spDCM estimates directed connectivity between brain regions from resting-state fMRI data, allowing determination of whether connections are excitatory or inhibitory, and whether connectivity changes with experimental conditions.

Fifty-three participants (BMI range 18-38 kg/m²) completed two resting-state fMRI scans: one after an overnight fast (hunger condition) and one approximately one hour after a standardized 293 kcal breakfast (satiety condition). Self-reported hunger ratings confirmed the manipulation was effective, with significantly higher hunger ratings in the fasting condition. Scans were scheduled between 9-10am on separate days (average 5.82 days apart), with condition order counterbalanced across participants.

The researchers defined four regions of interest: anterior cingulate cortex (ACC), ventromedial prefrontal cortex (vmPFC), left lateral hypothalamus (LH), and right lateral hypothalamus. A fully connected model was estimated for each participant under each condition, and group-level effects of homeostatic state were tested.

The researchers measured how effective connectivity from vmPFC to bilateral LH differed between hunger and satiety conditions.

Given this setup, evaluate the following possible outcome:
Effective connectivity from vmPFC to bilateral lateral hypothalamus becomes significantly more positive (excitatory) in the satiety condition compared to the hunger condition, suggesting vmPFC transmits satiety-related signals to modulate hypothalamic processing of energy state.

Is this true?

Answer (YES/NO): NO